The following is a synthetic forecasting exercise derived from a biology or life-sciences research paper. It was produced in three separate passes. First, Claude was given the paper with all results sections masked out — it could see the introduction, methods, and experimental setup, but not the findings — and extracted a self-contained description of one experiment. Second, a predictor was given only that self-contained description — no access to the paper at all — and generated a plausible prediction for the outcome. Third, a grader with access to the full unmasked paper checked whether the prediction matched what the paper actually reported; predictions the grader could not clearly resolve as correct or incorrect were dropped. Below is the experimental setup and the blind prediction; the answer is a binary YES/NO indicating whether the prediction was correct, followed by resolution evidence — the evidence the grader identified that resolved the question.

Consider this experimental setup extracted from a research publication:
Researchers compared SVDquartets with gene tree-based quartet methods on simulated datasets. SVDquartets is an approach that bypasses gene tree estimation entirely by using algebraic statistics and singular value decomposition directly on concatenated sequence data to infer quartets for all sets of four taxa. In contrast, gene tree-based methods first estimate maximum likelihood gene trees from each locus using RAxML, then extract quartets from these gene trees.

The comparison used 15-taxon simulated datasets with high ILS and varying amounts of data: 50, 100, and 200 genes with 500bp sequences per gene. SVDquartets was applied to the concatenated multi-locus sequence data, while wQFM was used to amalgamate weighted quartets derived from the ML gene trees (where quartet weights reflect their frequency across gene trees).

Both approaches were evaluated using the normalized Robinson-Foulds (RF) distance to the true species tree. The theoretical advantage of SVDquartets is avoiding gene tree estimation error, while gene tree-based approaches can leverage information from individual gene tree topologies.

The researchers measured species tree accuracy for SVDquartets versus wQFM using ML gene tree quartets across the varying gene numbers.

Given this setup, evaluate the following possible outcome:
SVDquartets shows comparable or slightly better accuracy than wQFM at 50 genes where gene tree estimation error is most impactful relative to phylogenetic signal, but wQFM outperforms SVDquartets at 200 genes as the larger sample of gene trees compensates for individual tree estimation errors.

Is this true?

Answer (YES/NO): NO